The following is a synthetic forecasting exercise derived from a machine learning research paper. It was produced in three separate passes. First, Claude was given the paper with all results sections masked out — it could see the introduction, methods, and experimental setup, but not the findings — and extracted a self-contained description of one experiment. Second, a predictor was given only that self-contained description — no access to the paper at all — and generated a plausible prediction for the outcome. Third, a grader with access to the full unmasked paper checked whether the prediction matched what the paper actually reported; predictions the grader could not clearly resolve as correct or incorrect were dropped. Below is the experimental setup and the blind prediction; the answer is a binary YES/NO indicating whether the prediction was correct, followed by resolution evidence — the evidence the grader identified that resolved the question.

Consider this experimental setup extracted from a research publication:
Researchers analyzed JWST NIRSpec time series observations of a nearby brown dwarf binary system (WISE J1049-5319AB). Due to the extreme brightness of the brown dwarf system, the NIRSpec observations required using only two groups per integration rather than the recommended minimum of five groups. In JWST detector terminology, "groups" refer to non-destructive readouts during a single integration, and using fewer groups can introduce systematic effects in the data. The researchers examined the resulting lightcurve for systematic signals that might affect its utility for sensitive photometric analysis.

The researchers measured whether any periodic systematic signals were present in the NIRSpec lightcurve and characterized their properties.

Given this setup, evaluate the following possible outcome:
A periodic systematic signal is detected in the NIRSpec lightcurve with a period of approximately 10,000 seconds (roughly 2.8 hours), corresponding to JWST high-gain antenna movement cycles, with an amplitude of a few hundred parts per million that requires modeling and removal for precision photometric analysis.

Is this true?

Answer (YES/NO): NO